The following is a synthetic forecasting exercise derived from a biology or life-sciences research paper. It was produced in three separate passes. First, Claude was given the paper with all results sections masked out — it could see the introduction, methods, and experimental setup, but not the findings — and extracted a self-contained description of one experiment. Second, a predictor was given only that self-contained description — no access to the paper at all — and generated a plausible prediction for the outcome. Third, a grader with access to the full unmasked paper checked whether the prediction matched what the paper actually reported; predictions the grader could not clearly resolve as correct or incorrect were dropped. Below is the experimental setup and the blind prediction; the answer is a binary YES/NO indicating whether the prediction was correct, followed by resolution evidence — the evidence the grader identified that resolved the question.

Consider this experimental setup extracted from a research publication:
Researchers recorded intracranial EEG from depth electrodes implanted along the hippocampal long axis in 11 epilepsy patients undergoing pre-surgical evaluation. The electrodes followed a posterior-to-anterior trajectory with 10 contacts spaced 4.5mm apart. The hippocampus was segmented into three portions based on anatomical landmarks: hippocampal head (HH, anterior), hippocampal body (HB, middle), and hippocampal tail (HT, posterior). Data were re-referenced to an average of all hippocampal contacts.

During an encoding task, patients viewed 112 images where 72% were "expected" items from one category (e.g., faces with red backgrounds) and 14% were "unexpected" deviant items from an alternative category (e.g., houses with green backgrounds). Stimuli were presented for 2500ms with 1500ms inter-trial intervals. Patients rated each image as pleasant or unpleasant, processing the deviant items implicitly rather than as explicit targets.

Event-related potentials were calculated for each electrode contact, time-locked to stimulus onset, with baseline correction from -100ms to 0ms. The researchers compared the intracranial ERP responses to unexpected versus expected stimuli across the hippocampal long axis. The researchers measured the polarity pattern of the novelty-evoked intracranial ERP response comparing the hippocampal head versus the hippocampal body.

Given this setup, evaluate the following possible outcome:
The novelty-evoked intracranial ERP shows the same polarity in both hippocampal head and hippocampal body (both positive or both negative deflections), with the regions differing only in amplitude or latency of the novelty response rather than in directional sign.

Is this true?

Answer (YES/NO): NO